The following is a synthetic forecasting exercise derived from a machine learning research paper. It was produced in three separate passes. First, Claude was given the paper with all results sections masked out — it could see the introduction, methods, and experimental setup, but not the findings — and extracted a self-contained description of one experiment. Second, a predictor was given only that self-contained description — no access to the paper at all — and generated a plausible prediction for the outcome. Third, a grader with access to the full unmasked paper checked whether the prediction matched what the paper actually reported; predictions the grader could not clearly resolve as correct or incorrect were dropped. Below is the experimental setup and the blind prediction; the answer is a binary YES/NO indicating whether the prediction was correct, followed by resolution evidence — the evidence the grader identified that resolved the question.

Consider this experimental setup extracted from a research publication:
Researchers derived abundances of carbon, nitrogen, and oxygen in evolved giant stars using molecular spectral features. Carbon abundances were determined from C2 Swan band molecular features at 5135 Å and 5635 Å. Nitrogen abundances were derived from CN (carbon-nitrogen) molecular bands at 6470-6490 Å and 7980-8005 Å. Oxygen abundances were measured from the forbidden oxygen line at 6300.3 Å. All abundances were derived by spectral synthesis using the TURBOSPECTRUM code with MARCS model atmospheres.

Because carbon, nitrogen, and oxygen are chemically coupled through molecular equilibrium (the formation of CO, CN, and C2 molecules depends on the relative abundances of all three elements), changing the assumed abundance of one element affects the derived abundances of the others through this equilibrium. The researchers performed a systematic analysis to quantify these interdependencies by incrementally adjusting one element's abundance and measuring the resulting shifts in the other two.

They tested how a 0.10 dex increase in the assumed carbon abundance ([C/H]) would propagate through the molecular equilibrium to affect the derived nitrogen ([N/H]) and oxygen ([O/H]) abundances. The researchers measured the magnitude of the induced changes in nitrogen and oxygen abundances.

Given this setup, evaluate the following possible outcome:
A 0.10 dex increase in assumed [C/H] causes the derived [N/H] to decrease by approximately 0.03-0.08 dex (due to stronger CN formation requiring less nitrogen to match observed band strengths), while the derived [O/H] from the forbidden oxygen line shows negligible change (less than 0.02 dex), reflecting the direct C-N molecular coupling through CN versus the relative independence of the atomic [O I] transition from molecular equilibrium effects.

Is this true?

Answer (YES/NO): NO